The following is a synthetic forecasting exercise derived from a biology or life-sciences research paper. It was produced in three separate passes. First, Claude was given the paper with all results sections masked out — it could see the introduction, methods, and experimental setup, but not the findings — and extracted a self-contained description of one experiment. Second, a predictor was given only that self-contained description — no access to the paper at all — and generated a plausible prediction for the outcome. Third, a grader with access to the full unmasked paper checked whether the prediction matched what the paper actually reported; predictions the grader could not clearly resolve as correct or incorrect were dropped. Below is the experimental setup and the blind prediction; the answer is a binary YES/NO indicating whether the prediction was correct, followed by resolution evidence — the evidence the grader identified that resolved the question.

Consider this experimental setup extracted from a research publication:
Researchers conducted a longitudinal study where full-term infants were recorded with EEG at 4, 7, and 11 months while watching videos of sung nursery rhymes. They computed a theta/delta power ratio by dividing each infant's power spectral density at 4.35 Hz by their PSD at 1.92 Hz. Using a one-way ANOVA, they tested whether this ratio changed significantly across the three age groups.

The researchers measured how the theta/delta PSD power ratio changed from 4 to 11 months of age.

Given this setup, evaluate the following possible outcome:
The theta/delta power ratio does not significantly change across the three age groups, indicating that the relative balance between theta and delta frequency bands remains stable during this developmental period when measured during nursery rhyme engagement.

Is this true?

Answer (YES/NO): NO